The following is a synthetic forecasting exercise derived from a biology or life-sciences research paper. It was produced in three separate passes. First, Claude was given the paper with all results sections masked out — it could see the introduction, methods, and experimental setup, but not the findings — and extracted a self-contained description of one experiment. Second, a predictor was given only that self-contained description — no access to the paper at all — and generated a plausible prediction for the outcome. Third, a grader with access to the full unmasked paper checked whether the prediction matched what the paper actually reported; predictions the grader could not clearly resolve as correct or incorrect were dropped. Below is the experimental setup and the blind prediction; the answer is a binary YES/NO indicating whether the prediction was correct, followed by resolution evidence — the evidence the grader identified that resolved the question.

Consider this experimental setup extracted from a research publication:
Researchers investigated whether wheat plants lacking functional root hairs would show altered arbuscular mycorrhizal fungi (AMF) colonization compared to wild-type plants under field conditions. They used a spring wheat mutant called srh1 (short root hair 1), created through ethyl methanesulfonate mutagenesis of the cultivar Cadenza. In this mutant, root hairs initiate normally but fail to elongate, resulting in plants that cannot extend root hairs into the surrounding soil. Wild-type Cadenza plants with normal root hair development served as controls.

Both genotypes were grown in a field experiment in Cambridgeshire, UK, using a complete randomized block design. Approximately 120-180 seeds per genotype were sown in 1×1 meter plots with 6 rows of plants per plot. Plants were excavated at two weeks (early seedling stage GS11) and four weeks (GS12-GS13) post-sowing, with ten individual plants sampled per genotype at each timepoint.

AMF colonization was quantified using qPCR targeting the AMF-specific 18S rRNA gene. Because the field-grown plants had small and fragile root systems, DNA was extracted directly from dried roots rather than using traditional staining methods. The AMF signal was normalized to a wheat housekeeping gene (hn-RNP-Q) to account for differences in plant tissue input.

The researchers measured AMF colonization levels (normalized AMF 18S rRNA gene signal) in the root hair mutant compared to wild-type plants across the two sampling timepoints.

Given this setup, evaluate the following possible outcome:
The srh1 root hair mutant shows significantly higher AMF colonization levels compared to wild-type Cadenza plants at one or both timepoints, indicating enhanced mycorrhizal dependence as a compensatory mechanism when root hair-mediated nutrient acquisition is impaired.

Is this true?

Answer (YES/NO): NO